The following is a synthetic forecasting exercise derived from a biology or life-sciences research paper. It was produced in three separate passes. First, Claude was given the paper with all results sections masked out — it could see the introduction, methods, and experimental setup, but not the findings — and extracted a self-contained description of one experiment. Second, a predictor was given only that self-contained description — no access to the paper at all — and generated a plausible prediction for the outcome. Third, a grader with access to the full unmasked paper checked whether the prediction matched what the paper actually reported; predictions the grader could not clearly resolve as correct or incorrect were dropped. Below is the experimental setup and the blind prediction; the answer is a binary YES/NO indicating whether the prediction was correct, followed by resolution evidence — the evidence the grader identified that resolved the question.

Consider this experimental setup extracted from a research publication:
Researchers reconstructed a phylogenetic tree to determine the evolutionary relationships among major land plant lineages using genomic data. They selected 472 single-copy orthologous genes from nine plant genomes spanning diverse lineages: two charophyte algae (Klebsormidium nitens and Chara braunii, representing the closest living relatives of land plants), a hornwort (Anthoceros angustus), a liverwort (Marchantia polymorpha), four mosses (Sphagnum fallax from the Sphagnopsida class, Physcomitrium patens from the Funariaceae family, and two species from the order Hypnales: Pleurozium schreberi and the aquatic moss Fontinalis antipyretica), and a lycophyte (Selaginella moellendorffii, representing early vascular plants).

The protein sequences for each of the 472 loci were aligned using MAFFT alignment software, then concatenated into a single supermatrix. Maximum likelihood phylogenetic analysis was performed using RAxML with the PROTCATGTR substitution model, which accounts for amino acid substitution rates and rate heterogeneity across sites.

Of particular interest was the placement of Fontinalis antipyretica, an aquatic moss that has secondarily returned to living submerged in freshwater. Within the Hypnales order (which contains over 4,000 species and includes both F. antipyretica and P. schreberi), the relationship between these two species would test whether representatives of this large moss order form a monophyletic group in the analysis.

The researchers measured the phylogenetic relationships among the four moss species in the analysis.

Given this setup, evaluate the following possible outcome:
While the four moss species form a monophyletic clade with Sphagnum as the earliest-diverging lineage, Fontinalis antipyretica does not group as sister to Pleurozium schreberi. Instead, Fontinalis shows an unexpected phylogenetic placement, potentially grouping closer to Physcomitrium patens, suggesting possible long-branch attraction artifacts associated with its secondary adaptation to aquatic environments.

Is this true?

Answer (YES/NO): NO